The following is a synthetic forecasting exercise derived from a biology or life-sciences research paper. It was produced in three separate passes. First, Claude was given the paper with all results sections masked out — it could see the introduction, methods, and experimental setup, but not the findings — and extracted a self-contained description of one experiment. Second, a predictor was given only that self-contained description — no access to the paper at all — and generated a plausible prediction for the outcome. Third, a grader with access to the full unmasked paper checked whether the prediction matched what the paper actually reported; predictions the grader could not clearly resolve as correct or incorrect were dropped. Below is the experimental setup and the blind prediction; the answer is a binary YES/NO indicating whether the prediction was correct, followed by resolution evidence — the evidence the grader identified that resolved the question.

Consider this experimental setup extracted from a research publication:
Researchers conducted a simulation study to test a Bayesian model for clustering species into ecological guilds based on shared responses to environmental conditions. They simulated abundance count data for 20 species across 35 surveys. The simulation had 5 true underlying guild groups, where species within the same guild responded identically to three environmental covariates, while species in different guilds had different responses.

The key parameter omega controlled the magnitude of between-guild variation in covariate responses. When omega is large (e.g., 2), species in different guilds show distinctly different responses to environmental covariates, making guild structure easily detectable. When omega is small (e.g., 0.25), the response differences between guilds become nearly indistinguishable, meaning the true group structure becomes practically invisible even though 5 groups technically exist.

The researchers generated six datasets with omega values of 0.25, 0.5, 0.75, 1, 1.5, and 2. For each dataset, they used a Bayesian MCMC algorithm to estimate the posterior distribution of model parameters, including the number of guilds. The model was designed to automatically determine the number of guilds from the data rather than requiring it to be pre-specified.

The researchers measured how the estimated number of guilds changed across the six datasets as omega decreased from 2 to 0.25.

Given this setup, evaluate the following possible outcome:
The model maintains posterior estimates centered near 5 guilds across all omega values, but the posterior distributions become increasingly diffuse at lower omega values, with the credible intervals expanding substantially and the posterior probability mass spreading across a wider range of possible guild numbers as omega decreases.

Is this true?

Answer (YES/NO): NO